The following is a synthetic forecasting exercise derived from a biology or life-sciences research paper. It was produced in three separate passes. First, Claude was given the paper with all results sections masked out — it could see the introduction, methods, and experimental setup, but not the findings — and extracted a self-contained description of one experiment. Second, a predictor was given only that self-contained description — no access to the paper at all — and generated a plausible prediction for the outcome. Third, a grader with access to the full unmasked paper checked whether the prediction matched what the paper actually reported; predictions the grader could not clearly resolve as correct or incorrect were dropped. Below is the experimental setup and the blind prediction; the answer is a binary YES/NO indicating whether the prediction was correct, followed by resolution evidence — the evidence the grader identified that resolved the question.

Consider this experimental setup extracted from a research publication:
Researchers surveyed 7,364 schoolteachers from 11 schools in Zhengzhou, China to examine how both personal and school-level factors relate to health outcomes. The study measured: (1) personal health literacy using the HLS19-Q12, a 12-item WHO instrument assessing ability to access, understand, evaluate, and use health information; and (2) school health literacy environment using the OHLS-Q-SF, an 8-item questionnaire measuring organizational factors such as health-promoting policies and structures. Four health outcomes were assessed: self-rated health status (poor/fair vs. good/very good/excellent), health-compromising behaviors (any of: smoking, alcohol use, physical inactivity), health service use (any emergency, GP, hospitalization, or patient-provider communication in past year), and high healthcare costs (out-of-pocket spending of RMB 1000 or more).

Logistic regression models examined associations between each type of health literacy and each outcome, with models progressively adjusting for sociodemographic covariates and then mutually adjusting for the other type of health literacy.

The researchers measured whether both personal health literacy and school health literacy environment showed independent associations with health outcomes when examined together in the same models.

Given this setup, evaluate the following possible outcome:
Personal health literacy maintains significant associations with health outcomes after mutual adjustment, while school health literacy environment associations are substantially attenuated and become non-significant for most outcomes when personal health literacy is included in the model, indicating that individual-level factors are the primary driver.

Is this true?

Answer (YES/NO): NO